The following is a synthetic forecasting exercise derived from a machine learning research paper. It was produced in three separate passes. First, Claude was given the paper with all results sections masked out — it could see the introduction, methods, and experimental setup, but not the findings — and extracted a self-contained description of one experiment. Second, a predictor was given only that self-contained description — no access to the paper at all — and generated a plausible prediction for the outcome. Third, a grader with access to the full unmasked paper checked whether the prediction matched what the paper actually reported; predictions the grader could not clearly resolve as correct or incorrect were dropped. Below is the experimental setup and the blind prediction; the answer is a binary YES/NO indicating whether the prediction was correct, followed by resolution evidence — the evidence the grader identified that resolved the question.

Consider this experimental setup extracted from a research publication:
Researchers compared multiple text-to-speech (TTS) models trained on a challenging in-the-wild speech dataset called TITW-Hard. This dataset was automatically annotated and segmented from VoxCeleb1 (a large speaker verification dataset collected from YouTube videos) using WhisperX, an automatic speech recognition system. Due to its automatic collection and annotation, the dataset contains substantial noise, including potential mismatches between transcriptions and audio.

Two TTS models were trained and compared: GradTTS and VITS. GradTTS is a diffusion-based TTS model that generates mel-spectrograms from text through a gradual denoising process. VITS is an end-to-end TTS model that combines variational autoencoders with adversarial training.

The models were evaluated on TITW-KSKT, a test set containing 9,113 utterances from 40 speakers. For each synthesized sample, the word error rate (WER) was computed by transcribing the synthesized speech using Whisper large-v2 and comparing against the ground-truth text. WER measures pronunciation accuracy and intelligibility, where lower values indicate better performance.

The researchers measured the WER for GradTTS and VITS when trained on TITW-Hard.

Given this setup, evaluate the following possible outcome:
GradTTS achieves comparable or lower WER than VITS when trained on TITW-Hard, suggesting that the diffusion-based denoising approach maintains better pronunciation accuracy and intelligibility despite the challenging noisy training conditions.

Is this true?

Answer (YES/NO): YES